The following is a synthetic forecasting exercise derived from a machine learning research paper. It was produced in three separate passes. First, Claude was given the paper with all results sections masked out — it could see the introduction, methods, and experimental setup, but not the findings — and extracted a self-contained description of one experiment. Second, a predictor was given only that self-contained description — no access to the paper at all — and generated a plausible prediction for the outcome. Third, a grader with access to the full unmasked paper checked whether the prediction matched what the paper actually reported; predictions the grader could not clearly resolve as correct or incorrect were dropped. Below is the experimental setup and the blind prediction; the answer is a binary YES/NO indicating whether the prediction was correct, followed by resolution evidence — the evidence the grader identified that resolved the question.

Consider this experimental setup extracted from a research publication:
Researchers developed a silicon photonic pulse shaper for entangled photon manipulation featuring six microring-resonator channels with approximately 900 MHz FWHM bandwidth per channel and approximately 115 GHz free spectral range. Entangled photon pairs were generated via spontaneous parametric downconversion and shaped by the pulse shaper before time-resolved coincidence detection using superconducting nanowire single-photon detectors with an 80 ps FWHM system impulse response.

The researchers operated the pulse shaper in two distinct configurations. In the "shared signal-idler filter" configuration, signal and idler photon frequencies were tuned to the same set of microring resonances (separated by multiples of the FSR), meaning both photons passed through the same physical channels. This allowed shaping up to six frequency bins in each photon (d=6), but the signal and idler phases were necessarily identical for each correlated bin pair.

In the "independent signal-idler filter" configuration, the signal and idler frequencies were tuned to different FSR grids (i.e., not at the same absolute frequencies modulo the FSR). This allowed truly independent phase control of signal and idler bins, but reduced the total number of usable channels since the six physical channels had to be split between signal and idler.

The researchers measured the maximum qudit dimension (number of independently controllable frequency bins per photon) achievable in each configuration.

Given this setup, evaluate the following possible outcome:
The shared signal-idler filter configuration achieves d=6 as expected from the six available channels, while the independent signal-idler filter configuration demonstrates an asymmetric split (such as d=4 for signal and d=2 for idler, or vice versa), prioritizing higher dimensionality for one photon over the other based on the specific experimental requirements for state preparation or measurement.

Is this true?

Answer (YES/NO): NO